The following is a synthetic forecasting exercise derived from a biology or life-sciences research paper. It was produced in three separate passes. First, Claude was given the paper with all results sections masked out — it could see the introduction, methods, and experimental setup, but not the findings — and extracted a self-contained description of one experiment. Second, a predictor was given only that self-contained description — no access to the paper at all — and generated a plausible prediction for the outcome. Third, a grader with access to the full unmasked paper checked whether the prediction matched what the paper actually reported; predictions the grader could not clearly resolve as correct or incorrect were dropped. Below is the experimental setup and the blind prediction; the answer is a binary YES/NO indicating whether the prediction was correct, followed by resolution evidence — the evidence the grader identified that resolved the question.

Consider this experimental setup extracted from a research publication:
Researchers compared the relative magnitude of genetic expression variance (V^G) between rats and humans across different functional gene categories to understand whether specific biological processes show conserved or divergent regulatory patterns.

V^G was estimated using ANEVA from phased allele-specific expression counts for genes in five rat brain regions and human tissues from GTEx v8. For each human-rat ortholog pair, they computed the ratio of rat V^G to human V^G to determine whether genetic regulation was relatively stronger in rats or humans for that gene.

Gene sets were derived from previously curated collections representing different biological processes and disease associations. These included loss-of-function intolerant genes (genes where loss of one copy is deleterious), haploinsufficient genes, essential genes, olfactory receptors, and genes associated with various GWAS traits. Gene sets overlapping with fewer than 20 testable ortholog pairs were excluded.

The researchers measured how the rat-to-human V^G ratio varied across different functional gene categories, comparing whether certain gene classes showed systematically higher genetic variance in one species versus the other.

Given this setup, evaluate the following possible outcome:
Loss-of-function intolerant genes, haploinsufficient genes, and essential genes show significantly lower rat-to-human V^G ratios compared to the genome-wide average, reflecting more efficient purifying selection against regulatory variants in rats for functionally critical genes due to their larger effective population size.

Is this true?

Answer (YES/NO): NO